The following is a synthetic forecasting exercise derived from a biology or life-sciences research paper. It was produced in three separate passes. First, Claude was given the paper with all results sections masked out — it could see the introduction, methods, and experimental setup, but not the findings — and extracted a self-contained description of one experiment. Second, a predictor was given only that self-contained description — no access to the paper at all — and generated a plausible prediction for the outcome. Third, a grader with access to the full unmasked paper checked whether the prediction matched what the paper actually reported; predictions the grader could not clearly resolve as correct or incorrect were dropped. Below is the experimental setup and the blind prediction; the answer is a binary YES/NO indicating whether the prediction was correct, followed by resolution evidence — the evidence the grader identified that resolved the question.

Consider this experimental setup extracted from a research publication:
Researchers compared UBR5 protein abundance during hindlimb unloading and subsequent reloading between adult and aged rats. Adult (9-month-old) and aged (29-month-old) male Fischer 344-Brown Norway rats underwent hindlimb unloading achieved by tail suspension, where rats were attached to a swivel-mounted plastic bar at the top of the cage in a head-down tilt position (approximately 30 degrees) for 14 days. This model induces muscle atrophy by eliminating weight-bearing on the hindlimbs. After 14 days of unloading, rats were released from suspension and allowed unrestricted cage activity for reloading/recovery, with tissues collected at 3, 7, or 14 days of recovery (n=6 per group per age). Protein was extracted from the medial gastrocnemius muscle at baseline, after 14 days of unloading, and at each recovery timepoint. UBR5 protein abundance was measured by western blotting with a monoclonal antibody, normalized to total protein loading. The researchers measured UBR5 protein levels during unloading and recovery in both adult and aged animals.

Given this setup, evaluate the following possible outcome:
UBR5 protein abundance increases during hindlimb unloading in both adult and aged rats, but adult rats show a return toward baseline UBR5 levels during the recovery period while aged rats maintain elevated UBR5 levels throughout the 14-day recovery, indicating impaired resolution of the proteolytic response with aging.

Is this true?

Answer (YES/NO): NO